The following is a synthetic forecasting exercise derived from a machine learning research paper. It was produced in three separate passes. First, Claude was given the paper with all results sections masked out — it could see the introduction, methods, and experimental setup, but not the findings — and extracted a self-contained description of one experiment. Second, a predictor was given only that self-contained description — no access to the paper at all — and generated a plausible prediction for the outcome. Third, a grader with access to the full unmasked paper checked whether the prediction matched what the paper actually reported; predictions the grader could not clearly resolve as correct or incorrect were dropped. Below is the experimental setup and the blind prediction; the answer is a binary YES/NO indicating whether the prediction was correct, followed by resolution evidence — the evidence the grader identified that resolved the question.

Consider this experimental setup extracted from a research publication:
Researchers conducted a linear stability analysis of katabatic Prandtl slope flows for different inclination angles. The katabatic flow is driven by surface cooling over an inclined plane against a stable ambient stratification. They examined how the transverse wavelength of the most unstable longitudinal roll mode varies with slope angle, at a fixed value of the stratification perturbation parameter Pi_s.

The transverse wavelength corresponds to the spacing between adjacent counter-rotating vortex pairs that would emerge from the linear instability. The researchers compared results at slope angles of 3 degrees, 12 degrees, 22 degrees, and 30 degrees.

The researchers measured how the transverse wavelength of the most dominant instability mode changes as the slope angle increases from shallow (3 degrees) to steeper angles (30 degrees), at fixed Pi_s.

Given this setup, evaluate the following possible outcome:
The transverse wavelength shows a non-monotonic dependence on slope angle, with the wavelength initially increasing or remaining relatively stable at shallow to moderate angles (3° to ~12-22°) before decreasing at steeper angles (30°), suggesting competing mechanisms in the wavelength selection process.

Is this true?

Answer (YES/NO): NO